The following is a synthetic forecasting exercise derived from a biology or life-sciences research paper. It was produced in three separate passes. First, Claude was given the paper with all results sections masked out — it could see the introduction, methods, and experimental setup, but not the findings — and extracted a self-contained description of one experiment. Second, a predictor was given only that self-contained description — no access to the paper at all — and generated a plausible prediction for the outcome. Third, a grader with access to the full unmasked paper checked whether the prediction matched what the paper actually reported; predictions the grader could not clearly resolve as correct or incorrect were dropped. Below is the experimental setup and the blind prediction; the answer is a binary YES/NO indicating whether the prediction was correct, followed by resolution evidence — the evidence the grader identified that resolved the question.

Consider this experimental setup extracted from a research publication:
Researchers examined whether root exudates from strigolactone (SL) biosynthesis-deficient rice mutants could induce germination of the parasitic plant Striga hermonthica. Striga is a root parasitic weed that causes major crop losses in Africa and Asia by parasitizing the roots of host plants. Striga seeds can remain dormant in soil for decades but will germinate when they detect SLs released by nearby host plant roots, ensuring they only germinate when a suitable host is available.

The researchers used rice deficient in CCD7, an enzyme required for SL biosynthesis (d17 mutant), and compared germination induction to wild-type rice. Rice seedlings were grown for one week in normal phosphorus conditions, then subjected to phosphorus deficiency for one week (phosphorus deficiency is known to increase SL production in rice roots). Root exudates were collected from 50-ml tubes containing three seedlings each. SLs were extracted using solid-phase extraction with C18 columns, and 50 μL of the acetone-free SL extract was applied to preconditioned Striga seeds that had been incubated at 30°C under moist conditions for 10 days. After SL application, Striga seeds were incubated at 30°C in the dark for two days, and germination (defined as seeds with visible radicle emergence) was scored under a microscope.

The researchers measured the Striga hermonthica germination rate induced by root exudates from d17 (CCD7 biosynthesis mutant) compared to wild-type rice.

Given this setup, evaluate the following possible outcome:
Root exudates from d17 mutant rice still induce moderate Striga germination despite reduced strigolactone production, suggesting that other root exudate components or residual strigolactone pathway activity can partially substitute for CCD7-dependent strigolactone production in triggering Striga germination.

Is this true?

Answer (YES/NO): NO